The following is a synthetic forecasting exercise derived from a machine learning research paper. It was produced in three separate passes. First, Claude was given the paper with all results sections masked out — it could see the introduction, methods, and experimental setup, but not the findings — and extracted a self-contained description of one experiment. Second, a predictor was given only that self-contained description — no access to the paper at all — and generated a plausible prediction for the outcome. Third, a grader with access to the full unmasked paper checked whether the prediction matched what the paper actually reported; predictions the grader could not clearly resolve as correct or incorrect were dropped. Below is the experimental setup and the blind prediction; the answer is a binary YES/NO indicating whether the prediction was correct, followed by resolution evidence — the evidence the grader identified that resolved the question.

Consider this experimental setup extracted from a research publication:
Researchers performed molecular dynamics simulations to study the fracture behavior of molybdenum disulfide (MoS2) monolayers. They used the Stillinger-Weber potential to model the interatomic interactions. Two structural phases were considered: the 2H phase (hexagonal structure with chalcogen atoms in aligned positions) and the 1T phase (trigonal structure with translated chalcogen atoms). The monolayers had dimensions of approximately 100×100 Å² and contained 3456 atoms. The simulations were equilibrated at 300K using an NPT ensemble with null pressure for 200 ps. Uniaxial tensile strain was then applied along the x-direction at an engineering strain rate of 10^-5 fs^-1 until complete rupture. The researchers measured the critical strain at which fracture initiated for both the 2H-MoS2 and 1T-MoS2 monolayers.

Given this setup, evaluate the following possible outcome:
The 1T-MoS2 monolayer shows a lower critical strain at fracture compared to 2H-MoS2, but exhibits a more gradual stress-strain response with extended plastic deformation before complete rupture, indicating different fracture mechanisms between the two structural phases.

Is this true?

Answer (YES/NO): NO